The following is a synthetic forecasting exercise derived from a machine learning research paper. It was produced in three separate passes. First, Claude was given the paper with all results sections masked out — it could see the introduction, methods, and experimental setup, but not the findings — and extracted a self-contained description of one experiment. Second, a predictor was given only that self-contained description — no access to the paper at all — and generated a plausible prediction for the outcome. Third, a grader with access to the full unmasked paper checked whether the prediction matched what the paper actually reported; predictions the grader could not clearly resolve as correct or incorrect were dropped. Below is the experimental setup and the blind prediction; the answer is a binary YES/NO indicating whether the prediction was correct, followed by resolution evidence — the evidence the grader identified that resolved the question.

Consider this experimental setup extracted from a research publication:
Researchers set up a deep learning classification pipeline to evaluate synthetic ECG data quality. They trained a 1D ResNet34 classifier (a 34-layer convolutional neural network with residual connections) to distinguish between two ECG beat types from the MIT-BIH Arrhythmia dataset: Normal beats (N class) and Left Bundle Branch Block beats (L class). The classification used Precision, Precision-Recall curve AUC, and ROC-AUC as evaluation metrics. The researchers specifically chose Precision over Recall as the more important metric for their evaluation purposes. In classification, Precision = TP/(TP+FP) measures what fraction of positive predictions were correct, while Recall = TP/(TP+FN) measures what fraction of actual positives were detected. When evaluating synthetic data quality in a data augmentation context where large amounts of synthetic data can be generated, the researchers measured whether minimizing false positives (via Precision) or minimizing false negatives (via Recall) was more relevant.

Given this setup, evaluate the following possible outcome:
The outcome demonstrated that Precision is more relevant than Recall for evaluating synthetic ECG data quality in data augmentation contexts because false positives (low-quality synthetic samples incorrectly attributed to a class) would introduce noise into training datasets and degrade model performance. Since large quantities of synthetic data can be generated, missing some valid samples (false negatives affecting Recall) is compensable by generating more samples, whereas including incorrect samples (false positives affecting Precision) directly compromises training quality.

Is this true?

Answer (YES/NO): YES